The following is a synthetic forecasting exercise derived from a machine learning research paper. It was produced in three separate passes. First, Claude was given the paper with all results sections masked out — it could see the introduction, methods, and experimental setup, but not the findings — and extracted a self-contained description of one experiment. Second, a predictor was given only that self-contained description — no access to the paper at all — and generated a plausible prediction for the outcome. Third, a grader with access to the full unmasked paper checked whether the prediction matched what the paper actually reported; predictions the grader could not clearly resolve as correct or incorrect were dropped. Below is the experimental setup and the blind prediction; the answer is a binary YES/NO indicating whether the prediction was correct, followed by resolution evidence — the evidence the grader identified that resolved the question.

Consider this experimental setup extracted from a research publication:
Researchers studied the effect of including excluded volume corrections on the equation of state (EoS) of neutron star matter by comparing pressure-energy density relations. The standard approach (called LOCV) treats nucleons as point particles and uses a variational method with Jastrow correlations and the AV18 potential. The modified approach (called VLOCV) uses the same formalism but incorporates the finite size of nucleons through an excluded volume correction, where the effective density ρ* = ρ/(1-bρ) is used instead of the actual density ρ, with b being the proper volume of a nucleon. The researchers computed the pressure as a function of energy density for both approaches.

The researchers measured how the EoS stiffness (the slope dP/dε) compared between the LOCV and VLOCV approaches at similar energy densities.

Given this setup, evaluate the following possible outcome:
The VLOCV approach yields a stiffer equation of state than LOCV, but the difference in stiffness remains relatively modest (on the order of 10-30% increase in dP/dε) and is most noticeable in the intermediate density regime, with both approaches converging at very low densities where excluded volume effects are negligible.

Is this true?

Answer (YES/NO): NO